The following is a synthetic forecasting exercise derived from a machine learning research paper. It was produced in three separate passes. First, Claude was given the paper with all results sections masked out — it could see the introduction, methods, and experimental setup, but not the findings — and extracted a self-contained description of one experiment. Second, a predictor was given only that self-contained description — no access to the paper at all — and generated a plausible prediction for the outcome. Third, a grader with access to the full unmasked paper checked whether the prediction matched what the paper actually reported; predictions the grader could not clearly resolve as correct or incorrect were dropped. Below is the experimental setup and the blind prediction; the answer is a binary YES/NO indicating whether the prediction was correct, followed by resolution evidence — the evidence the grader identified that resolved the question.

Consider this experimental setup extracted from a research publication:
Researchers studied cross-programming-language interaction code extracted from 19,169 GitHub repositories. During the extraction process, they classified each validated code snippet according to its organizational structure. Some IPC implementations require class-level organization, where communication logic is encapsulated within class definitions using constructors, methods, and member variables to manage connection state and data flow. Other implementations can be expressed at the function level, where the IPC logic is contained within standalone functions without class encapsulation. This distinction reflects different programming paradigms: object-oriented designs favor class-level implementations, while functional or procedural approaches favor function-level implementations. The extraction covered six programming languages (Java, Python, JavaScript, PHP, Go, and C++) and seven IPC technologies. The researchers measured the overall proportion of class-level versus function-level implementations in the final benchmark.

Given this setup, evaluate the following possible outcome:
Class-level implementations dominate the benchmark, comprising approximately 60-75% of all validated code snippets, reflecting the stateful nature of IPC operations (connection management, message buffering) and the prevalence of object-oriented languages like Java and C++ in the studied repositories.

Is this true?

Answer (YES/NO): YES